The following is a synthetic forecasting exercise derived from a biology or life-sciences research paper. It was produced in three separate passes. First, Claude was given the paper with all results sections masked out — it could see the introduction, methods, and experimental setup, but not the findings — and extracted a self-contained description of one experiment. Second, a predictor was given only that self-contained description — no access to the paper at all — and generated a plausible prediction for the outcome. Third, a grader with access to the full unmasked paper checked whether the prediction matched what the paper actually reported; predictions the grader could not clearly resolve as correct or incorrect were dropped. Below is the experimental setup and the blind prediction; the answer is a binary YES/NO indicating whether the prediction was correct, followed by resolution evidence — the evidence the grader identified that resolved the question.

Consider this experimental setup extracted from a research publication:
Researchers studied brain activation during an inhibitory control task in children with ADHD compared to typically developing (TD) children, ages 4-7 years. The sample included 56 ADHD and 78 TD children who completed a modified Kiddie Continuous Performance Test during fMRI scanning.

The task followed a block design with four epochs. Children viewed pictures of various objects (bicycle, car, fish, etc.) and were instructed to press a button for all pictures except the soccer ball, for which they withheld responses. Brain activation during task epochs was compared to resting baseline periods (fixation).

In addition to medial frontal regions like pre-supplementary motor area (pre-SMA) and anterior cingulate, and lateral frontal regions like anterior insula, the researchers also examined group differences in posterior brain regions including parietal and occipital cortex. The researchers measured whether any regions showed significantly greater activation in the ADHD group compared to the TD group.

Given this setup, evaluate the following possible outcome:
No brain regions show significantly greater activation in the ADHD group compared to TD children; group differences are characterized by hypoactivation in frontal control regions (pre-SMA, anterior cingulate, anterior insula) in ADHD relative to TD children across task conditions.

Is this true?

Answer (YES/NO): NO